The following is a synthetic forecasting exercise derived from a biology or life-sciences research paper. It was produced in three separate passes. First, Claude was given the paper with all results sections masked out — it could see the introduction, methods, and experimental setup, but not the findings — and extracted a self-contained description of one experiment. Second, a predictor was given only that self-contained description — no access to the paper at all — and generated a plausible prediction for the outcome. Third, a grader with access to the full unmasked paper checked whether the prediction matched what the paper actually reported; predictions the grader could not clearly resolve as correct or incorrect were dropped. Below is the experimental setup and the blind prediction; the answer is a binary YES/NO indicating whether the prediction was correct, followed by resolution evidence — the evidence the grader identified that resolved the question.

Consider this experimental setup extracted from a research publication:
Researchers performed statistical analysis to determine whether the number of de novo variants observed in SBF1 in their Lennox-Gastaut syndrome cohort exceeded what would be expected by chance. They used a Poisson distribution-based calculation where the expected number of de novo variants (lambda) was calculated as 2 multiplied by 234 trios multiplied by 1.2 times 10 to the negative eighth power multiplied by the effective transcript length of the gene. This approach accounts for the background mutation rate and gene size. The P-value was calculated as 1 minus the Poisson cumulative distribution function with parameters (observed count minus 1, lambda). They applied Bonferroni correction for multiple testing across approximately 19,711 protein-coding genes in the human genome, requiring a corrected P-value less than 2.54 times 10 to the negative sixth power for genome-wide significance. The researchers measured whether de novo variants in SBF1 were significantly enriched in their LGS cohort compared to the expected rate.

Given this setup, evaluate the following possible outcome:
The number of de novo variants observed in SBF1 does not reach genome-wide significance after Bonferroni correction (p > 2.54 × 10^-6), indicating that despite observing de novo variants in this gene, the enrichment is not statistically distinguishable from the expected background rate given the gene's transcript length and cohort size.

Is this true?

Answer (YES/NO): NO